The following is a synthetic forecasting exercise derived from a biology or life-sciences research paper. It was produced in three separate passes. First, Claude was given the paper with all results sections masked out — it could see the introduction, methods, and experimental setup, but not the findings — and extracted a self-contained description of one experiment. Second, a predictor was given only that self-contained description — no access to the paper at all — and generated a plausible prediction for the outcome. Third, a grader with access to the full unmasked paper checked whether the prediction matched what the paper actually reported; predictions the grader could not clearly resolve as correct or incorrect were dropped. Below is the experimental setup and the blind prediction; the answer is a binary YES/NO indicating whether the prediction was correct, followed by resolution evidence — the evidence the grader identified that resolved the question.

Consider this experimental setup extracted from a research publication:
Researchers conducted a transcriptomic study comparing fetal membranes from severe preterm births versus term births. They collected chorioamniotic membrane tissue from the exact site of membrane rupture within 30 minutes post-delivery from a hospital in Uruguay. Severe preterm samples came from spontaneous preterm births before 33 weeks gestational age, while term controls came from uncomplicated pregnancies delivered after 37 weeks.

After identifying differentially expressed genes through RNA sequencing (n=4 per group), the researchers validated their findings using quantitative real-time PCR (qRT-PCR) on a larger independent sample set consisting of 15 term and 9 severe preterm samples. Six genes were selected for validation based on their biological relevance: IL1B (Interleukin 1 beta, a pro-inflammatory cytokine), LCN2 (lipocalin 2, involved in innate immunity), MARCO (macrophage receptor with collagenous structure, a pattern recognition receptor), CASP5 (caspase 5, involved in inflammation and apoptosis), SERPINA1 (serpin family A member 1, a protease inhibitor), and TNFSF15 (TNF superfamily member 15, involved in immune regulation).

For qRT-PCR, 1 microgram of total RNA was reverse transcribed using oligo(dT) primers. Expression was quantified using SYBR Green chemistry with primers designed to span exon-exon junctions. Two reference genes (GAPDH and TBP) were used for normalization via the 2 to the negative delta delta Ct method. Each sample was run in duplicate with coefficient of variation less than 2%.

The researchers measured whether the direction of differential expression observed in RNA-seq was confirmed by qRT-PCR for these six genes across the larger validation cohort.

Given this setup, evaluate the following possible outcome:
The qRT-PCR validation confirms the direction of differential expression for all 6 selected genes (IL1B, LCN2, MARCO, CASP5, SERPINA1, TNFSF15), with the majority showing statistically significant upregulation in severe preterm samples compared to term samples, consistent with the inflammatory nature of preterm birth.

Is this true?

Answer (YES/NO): NO